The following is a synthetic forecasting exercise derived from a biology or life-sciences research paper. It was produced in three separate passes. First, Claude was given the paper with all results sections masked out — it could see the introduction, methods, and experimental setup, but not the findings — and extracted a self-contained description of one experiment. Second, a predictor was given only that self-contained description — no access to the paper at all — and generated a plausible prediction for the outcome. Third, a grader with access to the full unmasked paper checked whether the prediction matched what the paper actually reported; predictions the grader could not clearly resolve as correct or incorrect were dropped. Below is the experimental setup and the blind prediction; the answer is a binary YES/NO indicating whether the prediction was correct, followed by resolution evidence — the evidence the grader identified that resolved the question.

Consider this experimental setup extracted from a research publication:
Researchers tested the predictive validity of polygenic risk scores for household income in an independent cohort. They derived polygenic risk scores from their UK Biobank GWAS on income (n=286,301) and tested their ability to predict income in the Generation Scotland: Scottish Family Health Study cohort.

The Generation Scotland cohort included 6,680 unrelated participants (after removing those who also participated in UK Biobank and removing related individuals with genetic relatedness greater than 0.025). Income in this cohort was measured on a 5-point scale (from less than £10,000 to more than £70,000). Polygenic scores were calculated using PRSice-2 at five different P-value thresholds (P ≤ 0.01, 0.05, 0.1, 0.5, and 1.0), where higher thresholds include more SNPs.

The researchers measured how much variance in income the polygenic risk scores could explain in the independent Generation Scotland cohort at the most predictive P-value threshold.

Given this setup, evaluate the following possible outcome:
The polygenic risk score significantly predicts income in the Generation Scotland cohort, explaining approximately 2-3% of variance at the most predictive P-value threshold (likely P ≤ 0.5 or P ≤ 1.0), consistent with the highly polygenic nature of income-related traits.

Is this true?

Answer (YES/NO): NO